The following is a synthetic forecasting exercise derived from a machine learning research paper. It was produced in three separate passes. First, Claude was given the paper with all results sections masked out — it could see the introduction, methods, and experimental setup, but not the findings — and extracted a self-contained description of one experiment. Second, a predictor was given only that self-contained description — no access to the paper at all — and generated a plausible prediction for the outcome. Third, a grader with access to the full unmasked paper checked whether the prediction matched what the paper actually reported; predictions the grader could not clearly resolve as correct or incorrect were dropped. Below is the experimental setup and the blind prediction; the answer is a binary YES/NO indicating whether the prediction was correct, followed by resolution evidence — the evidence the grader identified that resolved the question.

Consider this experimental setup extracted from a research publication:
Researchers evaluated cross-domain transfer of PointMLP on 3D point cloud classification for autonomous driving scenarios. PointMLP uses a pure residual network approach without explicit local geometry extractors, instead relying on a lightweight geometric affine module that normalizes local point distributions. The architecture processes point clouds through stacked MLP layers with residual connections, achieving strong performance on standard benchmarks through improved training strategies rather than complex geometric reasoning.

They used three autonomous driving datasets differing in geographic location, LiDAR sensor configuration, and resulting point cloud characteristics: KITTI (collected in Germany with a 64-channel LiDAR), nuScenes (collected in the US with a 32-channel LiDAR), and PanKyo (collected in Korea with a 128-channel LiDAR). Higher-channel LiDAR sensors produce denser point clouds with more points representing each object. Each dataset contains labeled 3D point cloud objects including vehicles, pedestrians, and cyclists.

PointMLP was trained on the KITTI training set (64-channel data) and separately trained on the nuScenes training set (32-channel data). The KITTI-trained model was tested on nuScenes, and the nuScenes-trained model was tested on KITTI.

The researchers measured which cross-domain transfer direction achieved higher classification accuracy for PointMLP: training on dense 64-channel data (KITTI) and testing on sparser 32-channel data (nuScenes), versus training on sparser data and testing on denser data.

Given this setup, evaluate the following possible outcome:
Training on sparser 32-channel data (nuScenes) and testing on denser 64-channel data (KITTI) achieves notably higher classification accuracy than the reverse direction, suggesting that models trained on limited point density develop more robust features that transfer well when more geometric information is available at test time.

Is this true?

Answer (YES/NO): NO